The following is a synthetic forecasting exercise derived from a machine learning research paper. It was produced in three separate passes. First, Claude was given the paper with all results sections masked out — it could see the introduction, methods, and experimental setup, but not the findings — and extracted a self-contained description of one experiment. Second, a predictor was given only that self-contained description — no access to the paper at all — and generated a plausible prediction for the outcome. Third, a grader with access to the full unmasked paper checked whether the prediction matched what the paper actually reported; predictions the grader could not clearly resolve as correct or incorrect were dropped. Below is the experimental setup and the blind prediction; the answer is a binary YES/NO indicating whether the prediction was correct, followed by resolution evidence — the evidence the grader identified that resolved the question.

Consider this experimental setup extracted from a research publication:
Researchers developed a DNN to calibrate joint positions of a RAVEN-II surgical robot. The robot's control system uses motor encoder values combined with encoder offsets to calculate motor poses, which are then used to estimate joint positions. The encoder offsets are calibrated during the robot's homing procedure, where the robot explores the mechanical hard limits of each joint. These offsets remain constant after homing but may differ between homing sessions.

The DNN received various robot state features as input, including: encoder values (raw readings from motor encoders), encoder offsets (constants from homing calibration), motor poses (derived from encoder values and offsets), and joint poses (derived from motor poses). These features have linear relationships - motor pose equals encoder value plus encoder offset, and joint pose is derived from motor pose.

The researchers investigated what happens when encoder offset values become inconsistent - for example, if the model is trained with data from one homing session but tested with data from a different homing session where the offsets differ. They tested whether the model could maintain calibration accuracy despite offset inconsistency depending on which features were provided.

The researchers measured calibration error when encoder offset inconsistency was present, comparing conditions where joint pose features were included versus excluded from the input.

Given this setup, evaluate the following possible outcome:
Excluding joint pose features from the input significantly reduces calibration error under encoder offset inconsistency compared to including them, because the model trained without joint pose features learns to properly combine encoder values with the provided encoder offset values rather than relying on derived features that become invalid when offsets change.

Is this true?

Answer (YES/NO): NO